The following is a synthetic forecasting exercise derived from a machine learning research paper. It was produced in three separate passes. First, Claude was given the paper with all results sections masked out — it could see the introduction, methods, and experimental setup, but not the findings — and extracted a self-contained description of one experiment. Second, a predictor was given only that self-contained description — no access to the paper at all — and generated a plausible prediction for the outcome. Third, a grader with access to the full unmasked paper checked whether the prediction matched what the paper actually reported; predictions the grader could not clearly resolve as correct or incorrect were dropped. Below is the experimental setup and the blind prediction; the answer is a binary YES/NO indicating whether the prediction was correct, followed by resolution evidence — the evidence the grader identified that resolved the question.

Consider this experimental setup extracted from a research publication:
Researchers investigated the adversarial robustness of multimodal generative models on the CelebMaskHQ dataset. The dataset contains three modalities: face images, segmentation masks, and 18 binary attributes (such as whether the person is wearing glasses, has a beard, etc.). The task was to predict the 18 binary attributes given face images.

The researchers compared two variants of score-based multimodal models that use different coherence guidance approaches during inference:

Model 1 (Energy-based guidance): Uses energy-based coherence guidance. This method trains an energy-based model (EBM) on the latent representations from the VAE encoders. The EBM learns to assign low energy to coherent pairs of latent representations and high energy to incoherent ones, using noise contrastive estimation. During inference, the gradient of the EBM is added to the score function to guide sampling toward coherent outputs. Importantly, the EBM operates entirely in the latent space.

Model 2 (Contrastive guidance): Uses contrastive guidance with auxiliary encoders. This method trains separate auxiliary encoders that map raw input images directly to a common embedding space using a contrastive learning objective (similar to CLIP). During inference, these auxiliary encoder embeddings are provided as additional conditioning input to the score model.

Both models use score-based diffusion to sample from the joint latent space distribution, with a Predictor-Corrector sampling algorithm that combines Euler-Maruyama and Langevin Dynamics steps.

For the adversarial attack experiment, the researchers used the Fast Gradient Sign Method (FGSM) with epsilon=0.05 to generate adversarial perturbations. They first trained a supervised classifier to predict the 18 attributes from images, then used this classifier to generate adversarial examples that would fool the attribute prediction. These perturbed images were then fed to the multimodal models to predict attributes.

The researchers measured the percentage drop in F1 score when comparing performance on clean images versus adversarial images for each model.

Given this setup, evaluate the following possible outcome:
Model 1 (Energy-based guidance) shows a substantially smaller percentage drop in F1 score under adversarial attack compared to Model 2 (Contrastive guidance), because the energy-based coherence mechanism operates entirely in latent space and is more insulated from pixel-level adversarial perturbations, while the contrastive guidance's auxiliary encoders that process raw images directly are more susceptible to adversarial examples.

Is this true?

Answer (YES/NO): YES